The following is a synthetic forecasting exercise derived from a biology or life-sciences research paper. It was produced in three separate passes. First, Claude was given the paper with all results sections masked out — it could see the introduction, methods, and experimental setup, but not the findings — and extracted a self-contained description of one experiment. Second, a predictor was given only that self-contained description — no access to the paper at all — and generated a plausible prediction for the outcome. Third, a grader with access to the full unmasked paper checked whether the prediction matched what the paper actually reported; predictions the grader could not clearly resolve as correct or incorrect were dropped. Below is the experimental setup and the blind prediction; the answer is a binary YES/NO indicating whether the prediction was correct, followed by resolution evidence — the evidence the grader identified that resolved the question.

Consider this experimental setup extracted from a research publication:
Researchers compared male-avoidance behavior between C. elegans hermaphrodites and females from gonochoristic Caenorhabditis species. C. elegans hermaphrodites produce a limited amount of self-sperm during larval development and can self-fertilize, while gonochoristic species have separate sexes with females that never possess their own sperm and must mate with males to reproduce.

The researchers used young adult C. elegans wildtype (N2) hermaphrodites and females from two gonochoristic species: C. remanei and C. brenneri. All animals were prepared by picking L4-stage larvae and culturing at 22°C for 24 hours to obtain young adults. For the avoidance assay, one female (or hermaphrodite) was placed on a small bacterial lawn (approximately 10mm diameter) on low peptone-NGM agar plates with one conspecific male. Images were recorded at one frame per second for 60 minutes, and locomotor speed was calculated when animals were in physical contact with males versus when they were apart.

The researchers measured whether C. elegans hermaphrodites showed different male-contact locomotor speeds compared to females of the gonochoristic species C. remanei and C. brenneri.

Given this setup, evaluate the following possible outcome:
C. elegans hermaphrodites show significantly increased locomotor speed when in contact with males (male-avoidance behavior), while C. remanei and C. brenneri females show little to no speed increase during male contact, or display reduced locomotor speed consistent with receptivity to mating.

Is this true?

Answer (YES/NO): YES